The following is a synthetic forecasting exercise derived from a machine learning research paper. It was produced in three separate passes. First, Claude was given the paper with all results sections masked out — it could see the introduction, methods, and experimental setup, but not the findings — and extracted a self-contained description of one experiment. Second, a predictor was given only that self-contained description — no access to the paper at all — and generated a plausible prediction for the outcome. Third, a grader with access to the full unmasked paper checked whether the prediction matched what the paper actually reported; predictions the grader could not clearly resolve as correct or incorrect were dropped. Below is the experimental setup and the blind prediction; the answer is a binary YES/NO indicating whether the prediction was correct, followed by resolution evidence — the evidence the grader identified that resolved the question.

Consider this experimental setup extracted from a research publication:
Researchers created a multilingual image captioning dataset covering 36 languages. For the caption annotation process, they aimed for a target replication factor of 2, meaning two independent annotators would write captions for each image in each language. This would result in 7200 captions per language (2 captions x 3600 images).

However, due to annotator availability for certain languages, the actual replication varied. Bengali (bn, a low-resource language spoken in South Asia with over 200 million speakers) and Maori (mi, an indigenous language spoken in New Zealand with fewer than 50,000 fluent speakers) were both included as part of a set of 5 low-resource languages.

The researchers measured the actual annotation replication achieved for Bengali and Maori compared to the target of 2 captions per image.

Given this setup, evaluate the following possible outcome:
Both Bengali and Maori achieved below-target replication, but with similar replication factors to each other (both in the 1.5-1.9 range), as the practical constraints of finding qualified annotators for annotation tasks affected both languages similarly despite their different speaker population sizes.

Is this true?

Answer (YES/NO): NO